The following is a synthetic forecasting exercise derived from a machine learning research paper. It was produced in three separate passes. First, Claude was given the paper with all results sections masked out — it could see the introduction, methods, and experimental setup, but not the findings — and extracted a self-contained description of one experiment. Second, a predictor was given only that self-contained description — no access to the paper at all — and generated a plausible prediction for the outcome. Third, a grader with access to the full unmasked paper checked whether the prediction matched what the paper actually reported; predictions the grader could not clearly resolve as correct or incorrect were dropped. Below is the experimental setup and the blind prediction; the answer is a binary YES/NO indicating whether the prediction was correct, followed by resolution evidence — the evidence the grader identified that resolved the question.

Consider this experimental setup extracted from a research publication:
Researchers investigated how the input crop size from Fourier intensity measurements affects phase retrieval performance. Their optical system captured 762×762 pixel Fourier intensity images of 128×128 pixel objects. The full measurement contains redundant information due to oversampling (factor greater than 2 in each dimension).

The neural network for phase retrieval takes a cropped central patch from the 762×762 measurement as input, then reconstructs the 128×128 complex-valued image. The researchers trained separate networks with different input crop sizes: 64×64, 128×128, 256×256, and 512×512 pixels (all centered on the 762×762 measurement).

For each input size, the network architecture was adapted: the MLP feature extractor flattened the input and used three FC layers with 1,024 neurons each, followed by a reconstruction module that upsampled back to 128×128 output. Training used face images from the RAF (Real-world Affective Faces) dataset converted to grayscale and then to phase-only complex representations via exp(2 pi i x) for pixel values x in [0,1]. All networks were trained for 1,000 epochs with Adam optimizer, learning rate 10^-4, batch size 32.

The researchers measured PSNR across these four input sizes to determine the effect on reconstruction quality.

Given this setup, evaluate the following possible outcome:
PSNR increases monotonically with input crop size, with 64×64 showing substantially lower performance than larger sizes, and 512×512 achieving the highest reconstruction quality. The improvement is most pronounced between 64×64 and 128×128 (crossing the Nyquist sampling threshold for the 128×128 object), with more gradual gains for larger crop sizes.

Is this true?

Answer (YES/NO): NO